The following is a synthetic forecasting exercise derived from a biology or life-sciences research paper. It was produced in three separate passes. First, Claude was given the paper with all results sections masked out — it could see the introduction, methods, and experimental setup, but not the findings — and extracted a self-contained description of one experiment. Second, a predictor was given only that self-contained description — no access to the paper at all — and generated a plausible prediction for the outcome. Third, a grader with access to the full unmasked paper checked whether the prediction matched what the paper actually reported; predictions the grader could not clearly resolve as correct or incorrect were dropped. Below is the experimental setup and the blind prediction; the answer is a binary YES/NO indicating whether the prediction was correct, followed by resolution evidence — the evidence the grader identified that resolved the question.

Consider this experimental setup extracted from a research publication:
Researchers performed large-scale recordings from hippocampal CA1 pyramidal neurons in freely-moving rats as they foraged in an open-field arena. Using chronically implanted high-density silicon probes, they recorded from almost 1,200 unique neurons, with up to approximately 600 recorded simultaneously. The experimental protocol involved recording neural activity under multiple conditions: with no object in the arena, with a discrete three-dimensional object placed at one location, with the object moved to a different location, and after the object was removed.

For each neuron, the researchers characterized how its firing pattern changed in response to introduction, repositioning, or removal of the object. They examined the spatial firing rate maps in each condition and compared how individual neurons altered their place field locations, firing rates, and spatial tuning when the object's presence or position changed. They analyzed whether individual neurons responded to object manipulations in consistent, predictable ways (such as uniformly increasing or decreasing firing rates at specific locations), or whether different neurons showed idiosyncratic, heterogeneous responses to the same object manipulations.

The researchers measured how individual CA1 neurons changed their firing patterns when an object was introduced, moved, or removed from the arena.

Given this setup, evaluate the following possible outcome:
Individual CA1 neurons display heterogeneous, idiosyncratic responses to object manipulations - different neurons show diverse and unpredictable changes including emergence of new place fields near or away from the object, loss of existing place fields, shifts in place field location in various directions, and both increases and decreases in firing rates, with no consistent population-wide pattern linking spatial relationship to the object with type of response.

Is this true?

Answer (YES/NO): YES